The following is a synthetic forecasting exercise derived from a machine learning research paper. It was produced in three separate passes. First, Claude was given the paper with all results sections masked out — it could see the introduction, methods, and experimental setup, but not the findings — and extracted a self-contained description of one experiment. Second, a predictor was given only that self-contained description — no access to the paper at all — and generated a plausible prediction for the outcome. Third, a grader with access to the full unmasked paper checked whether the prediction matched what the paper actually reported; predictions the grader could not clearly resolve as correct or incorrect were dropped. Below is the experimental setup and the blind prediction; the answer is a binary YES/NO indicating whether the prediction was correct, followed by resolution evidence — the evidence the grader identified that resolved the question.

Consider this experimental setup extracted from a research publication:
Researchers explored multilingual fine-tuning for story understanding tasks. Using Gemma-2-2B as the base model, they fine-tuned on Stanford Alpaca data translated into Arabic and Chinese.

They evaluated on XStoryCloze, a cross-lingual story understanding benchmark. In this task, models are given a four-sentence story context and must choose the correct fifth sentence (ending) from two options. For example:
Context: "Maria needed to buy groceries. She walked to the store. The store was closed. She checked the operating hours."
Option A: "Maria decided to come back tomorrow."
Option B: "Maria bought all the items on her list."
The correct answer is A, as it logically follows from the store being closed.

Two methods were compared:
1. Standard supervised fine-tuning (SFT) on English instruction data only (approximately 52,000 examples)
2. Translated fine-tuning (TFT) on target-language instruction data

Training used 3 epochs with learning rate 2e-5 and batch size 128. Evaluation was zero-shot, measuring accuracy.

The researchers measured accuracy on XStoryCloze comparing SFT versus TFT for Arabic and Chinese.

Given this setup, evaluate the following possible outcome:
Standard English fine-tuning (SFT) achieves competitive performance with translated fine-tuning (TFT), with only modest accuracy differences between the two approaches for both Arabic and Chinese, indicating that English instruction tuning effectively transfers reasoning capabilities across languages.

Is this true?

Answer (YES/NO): YES